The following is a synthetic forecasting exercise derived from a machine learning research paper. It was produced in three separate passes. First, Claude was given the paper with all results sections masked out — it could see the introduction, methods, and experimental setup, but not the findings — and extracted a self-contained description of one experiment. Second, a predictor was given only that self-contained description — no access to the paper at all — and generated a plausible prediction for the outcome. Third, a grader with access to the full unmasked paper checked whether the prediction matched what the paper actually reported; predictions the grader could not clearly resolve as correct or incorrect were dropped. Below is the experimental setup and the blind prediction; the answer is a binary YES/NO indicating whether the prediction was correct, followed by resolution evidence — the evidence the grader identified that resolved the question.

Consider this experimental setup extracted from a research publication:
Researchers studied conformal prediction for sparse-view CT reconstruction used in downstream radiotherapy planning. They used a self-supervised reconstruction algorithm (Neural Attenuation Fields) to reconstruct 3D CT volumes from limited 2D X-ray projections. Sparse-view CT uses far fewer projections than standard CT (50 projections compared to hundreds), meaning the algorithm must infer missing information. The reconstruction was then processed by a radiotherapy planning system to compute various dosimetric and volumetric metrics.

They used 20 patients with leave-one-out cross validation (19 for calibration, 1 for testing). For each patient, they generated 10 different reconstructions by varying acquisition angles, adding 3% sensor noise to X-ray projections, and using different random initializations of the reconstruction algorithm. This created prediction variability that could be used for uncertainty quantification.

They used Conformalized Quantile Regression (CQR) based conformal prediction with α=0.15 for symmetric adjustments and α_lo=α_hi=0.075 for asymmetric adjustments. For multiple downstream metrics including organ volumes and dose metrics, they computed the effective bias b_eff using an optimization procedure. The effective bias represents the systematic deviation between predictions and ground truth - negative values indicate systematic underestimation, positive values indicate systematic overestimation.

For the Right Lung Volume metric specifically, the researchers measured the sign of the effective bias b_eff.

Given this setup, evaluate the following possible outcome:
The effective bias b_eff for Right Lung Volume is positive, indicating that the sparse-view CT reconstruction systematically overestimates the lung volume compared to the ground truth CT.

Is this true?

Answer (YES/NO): YES